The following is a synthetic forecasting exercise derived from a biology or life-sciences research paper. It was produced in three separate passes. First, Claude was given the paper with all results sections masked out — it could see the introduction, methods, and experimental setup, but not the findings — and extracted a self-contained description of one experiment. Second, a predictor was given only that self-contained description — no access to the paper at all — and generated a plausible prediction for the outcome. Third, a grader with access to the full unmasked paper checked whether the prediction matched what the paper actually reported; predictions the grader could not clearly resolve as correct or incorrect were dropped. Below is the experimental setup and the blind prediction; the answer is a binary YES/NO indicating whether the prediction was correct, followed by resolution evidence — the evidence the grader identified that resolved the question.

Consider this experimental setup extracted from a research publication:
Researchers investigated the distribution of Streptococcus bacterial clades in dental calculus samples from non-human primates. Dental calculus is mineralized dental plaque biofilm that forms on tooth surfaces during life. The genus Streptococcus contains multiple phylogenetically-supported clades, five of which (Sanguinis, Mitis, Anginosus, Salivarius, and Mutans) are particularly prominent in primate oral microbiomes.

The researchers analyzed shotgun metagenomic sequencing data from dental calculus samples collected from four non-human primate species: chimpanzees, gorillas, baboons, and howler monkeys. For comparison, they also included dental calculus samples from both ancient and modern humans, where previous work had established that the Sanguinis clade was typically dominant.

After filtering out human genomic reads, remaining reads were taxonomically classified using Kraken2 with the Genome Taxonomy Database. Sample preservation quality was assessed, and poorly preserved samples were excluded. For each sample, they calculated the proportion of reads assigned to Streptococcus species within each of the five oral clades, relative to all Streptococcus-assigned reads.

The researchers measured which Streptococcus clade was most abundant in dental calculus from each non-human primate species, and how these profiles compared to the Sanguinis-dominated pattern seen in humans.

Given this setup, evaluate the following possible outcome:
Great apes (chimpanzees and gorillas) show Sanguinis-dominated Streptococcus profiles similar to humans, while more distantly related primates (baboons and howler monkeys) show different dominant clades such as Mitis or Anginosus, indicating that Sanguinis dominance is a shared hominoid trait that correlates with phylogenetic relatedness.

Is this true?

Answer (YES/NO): NO